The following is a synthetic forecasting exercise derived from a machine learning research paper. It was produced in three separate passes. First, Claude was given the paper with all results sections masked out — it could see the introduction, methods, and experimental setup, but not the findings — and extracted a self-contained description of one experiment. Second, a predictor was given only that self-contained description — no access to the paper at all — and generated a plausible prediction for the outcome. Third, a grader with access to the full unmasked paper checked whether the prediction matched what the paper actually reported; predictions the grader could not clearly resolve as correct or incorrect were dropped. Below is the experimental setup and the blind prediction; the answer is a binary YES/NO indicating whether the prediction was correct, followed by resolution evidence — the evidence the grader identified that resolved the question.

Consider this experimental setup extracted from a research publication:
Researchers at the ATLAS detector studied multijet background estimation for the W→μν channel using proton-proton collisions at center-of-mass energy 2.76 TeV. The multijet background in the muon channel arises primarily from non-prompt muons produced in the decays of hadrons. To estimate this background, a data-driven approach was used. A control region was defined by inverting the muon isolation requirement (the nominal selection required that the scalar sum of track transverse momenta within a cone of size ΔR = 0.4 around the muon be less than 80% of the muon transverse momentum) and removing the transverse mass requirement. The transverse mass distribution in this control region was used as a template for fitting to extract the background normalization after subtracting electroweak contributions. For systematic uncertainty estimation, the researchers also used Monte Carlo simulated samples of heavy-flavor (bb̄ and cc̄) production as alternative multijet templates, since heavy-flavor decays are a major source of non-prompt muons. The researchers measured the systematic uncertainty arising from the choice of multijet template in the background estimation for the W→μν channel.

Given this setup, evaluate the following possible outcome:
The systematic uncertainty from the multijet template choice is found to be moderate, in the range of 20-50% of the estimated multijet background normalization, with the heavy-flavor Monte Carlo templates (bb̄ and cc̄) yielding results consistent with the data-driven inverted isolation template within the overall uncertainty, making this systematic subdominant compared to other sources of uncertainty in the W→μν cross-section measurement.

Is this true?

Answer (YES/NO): NO